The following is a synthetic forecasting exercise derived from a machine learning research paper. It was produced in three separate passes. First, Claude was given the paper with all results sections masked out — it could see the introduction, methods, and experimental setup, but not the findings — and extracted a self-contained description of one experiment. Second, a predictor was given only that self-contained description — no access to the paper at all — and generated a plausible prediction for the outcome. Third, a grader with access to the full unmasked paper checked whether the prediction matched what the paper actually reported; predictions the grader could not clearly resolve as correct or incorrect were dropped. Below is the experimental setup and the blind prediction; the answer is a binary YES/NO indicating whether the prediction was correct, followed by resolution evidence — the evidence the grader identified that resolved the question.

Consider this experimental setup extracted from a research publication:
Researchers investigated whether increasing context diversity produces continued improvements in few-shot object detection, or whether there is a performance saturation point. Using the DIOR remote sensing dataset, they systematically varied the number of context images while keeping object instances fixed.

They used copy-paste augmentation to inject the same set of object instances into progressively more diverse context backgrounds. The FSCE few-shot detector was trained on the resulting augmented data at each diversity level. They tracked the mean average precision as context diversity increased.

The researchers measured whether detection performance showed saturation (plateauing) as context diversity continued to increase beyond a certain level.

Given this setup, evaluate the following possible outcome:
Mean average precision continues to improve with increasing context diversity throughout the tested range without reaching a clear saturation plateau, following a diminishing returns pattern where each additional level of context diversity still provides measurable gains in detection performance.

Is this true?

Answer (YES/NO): NO